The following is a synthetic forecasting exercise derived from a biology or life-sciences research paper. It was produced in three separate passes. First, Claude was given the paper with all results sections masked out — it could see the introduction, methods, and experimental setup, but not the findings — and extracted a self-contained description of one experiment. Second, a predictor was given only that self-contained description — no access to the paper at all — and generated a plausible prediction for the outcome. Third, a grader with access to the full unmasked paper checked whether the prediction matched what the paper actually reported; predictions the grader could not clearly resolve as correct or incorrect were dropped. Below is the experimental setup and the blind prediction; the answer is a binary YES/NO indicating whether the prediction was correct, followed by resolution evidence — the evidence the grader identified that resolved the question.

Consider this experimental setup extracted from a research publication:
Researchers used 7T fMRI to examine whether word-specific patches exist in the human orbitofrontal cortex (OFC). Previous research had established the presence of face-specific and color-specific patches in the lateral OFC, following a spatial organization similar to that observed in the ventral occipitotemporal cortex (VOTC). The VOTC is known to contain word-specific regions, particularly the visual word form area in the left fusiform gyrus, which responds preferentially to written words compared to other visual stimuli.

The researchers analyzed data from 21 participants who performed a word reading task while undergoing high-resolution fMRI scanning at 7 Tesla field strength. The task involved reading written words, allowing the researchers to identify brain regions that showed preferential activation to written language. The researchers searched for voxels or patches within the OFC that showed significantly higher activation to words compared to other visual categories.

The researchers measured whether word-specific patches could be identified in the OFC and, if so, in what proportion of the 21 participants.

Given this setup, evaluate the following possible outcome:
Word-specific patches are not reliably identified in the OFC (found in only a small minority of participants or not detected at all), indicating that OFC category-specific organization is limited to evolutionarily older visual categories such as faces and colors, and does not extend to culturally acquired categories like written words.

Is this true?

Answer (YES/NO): NO